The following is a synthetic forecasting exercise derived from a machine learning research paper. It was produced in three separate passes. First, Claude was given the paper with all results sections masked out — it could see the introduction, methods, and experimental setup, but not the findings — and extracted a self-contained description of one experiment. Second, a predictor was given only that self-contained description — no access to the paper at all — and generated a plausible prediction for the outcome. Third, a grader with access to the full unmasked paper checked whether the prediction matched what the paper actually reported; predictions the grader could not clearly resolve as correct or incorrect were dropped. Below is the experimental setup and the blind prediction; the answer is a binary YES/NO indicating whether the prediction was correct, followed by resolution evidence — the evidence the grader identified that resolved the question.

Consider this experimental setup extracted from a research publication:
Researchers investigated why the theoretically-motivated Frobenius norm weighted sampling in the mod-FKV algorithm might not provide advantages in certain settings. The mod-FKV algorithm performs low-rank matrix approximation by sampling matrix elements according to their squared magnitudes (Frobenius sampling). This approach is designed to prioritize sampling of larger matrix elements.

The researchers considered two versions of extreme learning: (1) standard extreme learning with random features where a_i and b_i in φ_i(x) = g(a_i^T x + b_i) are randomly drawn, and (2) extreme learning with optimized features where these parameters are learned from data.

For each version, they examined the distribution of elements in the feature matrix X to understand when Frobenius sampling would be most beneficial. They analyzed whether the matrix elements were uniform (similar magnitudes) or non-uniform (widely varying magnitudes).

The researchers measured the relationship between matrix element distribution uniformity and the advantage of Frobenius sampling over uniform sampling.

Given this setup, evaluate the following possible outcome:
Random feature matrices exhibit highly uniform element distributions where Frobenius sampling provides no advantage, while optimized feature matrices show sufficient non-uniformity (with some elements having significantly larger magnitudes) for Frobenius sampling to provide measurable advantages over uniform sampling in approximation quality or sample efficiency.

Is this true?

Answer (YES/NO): YES